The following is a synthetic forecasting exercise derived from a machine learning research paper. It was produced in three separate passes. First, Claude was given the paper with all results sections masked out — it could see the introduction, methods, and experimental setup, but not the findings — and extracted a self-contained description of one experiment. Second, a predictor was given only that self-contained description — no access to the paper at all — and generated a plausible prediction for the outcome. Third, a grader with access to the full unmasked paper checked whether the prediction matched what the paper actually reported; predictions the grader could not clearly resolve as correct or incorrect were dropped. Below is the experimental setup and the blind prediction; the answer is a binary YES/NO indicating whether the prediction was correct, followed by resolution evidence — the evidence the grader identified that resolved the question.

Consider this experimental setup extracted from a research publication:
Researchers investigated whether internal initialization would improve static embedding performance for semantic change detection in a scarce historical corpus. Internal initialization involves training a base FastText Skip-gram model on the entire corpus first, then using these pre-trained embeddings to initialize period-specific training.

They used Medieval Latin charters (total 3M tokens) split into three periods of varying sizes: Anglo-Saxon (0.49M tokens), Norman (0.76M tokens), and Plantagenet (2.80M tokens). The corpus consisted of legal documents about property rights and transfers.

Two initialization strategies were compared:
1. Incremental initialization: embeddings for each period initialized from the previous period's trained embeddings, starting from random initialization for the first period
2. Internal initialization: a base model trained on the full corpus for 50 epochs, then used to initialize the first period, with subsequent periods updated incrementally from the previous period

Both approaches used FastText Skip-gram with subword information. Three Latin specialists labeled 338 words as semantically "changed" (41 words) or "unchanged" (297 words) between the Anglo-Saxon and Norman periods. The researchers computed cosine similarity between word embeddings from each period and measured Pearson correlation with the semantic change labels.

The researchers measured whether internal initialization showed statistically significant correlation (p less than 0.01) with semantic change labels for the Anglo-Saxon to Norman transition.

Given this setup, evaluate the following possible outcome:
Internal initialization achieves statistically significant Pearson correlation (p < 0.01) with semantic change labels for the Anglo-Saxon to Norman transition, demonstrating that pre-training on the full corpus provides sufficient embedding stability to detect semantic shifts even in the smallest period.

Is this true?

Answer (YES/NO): NO